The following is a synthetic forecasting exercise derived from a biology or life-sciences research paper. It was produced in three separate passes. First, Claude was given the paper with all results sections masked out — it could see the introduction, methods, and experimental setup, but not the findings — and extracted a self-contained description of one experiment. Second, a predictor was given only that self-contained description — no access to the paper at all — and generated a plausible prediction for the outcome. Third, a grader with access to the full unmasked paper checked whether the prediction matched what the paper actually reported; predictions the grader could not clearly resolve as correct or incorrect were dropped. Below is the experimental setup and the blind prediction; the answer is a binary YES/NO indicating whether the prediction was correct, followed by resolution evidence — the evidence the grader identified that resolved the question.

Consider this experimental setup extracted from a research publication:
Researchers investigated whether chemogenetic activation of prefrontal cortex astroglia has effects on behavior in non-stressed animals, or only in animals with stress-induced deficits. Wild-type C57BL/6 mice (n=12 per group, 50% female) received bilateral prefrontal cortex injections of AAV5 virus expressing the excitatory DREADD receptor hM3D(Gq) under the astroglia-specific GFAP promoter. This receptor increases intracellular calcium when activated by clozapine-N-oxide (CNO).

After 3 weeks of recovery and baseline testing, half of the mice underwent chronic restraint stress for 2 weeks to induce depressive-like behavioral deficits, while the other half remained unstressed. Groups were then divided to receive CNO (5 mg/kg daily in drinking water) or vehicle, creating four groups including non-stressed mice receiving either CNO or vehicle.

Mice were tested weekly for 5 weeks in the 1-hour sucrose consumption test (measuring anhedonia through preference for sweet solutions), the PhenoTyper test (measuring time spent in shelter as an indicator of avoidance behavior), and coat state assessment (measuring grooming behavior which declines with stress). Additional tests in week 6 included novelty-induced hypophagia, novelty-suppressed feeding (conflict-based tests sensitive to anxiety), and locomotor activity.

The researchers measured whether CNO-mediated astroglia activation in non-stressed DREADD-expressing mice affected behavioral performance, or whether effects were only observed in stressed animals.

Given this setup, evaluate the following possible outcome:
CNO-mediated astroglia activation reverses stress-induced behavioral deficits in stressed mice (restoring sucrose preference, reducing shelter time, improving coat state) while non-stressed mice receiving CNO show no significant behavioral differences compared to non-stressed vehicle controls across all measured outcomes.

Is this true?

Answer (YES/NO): NO